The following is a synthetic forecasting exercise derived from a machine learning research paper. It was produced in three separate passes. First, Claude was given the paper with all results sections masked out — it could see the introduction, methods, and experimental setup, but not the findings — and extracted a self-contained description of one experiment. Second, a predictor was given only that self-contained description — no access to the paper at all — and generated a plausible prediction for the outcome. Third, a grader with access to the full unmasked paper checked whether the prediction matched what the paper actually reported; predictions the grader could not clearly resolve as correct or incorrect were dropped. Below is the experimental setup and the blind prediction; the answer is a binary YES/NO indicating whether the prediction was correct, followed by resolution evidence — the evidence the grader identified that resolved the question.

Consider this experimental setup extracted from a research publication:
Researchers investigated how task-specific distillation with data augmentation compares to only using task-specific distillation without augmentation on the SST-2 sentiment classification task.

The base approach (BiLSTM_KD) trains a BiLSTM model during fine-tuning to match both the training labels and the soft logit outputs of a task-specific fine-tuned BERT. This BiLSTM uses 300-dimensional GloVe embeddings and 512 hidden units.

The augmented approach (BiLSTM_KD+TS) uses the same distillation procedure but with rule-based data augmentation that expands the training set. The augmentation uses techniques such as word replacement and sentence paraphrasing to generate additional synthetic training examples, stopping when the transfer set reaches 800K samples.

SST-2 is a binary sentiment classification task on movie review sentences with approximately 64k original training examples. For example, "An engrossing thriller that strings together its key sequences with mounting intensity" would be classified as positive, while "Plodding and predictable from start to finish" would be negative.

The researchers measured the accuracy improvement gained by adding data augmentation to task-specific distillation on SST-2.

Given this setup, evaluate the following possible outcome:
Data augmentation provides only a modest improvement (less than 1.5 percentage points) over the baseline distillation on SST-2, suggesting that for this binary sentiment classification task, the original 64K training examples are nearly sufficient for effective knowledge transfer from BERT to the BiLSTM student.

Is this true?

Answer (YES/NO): NO